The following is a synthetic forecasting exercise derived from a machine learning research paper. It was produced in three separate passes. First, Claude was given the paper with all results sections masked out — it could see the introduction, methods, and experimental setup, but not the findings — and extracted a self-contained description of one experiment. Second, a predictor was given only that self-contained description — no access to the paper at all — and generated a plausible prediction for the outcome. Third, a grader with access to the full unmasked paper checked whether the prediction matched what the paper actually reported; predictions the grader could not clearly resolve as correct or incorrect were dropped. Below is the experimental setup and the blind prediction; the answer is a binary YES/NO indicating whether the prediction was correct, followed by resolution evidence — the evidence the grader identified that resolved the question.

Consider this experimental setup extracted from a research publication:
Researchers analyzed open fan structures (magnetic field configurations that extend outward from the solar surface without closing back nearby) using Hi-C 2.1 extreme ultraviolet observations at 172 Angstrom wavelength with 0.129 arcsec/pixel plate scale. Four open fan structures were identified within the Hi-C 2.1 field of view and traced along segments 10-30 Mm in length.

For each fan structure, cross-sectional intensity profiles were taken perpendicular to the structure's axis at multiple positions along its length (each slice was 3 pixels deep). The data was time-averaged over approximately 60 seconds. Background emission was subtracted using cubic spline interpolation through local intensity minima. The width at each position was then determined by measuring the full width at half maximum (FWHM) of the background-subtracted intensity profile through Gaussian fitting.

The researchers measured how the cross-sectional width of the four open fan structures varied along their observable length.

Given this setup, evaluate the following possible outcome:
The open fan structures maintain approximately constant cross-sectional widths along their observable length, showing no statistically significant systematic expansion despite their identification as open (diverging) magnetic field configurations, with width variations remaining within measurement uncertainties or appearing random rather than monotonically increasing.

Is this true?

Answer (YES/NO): NO